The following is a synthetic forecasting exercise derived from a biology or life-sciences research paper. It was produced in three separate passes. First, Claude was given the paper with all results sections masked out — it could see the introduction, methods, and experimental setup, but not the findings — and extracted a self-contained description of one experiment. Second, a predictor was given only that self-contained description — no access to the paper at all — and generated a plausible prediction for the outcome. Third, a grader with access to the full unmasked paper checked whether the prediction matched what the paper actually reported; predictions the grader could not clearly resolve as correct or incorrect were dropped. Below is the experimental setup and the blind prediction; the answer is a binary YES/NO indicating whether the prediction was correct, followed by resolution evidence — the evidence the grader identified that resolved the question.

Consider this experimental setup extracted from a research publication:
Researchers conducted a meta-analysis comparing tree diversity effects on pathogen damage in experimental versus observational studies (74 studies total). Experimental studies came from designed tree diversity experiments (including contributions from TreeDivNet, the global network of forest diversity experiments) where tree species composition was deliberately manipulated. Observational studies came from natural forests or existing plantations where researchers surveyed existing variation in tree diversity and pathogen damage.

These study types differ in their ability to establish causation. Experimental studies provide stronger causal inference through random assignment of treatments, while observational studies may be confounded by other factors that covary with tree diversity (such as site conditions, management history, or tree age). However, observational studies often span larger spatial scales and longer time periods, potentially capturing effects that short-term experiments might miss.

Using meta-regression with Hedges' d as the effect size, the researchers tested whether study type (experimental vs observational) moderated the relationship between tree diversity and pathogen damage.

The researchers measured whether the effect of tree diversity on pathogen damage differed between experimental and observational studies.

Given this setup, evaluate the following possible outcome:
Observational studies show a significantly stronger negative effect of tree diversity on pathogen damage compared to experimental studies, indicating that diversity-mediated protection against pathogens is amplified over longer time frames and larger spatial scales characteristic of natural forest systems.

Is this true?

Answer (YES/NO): NO